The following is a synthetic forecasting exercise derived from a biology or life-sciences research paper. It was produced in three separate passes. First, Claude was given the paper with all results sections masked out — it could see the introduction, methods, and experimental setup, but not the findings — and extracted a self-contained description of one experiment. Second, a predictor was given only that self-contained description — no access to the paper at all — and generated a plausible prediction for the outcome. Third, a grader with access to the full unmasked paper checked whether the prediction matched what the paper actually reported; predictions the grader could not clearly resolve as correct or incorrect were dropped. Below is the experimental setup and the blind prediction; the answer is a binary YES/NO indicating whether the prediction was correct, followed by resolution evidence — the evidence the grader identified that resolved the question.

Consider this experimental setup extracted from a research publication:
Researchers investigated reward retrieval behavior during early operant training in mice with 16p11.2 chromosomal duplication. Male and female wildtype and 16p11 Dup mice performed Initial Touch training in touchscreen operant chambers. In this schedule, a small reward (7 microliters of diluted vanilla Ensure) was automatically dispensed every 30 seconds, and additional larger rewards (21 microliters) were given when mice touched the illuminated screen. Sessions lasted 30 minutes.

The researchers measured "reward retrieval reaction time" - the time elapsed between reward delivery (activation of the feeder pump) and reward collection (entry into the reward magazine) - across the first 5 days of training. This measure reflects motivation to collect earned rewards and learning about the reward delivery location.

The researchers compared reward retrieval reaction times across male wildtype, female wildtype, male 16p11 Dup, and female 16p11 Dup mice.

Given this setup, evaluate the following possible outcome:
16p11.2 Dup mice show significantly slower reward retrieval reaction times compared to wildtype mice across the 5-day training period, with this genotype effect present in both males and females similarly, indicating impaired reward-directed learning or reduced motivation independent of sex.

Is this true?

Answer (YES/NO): NO